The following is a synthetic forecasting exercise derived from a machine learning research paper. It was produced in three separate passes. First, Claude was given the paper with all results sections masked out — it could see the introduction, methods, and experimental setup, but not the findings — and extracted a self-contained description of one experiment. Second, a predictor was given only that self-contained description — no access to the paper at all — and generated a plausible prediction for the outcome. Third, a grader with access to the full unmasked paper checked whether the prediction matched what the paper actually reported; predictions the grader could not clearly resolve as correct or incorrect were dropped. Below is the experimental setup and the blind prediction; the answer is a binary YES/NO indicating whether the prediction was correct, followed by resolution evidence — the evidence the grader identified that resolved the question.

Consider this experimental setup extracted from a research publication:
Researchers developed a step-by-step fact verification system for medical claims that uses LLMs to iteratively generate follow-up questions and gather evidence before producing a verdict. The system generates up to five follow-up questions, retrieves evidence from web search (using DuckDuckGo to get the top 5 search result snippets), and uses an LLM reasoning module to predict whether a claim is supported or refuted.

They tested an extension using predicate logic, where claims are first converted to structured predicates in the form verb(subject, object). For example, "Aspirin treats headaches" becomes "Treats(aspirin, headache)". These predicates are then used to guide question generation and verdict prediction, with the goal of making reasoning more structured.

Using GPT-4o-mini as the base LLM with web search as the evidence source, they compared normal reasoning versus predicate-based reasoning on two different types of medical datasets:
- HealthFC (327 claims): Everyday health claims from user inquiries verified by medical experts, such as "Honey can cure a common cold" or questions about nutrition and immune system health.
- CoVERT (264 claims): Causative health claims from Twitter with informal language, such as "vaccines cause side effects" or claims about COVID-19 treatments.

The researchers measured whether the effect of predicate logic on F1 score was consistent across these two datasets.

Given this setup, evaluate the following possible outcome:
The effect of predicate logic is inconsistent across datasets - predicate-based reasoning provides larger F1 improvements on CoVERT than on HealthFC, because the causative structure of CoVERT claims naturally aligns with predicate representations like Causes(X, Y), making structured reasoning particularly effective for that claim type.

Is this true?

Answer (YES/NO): NO